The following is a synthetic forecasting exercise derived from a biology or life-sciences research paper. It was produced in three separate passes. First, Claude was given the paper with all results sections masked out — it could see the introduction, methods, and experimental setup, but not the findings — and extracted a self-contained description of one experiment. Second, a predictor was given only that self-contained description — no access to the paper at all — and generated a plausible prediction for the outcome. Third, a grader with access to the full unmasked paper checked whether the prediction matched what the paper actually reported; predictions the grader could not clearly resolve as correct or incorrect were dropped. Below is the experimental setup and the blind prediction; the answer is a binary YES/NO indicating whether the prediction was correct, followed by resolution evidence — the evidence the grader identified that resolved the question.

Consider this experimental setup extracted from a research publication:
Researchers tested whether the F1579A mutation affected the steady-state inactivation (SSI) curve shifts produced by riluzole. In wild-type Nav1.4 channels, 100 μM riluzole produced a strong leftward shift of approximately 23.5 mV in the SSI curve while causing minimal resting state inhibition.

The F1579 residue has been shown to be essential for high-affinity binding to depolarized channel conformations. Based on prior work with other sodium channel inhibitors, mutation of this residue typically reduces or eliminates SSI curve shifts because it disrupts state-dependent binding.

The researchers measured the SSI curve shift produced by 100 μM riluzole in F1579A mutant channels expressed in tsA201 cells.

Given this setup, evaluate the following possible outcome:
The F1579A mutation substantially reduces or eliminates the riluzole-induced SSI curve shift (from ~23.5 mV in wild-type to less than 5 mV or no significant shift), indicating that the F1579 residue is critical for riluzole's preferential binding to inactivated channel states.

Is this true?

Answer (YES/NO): NO